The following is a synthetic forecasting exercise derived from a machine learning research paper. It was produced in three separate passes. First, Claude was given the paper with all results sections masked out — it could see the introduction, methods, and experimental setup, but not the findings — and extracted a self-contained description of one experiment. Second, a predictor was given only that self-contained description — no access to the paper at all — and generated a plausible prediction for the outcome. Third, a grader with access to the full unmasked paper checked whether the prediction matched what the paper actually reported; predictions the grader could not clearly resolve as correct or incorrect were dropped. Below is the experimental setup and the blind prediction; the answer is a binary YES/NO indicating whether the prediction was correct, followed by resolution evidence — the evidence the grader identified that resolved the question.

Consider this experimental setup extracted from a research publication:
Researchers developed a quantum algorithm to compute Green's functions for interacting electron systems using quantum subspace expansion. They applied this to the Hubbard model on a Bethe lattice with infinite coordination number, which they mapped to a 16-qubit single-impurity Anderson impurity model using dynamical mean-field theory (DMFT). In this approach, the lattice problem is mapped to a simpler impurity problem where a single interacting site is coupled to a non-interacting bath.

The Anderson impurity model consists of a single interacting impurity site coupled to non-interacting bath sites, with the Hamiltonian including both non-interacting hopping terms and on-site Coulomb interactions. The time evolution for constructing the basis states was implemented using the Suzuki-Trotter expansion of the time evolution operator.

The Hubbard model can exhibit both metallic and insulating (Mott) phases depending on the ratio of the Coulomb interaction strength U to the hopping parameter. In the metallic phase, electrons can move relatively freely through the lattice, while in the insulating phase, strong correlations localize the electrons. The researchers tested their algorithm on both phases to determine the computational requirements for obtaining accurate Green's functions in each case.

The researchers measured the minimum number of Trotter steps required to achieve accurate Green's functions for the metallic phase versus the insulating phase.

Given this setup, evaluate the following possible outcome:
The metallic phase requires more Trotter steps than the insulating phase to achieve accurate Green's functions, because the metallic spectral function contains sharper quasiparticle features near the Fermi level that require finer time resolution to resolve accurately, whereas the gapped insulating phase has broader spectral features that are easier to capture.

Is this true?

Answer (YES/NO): YES